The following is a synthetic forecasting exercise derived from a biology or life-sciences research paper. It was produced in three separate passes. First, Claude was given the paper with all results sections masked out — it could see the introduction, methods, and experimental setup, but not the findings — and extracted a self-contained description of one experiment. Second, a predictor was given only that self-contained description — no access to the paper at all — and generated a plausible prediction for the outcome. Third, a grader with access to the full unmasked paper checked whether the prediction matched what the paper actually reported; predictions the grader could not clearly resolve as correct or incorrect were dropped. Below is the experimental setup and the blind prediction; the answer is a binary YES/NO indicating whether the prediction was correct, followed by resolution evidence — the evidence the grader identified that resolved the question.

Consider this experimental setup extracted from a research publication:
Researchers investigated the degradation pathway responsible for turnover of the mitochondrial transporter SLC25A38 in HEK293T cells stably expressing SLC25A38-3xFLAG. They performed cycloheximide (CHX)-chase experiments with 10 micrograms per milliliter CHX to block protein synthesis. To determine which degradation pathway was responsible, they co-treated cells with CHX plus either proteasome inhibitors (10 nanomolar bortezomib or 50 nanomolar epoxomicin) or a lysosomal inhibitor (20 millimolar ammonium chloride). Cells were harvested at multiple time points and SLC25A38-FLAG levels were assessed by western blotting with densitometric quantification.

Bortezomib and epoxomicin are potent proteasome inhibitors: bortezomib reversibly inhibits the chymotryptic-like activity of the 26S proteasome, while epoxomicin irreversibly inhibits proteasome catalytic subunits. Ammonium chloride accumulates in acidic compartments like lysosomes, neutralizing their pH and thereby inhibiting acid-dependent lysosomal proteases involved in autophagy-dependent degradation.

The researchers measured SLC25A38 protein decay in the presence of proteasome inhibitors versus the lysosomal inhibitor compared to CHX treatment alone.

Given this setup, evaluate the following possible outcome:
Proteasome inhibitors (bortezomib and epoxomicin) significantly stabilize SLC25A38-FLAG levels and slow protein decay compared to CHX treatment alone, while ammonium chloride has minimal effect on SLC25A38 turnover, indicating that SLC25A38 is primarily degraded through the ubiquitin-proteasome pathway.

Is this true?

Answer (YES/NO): NO